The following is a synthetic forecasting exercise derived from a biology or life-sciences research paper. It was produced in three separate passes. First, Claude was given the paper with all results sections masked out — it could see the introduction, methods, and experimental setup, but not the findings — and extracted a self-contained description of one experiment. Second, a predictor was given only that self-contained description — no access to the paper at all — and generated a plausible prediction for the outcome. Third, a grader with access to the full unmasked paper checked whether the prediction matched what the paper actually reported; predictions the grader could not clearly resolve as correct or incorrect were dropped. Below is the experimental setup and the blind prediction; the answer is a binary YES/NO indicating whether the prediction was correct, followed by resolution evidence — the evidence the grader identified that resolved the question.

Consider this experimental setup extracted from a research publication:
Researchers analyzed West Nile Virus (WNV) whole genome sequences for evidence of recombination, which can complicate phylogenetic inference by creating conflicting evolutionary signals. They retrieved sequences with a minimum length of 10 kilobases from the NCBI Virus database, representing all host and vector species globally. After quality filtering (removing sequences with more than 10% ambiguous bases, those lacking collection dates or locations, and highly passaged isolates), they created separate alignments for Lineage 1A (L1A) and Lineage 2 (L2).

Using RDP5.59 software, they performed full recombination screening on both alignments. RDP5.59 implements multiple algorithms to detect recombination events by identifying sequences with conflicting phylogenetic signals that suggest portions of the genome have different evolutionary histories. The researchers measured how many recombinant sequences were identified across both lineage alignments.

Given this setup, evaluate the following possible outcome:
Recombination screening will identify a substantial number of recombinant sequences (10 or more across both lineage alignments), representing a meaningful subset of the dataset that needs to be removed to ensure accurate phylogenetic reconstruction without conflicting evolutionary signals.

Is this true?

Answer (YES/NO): NO